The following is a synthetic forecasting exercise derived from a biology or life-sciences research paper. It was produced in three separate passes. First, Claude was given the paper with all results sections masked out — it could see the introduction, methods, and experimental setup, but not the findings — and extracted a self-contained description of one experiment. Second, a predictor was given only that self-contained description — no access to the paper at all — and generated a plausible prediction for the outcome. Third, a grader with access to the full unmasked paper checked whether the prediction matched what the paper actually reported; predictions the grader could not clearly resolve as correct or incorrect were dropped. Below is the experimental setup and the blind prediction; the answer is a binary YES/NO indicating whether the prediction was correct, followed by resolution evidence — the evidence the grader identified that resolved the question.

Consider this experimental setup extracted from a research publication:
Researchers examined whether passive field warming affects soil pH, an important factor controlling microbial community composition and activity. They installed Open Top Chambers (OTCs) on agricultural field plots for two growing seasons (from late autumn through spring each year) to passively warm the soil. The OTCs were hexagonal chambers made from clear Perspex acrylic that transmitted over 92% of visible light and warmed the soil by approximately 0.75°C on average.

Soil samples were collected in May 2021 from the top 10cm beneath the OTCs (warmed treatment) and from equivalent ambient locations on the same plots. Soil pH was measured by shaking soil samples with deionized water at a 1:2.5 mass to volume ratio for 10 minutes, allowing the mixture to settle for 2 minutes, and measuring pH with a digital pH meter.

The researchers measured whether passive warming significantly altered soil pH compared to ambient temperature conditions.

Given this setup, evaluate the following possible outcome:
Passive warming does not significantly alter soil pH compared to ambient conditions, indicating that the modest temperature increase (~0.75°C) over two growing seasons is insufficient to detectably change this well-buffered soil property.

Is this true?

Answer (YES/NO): YES